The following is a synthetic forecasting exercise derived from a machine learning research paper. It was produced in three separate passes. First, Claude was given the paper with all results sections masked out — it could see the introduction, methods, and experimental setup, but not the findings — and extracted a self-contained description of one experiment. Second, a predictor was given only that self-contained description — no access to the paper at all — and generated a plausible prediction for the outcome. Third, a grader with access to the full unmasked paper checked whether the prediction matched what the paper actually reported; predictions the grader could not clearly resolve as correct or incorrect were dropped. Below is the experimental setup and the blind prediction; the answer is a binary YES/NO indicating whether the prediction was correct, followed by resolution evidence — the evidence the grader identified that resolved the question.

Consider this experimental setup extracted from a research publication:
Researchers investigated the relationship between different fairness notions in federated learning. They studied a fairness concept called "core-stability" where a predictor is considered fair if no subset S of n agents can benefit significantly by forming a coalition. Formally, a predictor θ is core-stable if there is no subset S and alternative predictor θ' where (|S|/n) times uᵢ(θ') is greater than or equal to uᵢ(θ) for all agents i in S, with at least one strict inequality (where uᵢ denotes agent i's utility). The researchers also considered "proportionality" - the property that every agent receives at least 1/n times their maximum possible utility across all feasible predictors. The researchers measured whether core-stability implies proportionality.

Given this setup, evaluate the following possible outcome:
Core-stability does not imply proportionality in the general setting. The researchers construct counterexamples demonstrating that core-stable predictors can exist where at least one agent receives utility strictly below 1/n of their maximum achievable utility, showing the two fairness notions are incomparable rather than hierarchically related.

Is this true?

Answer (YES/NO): NO